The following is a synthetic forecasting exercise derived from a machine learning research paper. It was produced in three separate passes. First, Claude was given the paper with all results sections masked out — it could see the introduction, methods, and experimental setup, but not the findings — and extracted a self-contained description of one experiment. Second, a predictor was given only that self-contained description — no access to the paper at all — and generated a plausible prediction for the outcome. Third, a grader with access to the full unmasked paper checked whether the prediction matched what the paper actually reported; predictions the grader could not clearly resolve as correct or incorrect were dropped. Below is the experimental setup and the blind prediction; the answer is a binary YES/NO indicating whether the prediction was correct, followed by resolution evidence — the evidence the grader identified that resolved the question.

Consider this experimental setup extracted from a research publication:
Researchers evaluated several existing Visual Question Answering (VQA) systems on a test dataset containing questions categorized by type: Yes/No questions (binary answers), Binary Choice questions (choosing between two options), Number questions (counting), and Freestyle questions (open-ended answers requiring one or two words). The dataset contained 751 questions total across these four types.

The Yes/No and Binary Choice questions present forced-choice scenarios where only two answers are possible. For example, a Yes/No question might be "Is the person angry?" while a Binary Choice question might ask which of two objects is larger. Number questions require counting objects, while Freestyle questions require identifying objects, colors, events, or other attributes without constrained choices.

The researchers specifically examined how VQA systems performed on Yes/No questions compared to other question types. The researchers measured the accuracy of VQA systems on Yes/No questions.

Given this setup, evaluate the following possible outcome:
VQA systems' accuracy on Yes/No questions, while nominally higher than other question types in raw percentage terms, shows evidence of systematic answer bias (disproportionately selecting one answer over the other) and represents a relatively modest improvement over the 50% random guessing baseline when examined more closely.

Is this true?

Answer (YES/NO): NO